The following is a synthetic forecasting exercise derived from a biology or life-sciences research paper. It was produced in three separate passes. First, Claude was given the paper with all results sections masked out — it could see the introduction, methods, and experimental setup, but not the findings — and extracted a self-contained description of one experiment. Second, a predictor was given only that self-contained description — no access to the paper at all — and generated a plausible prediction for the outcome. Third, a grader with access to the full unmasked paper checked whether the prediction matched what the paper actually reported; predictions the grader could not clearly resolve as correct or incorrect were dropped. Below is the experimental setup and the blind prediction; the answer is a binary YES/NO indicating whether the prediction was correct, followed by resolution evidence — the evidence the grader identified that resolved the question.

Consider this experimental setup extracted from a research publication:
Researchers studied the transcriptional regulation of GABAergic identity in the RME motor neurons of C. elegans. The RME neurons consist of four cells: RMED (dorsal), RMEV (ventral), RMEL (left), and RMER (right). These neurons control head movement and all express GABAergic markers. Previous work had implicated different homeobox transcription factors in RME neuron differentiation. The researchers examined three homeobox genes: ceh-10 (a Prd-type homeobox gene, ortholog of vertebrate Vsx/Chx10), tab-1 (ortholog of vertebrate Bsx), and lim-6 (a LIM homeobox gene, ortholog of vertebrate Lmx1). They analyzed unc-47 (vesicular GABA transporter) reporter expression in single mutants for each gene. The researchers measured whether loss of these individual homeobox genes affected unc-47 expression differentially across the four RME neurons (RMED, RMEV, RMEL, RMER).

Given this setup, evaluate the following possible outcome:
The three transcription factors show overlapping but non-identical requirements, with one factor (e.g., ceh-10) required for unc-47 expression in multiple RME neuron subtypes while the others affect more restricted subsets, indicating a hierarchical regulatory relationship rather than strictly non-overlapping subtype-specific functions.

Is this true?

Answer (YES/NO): NO